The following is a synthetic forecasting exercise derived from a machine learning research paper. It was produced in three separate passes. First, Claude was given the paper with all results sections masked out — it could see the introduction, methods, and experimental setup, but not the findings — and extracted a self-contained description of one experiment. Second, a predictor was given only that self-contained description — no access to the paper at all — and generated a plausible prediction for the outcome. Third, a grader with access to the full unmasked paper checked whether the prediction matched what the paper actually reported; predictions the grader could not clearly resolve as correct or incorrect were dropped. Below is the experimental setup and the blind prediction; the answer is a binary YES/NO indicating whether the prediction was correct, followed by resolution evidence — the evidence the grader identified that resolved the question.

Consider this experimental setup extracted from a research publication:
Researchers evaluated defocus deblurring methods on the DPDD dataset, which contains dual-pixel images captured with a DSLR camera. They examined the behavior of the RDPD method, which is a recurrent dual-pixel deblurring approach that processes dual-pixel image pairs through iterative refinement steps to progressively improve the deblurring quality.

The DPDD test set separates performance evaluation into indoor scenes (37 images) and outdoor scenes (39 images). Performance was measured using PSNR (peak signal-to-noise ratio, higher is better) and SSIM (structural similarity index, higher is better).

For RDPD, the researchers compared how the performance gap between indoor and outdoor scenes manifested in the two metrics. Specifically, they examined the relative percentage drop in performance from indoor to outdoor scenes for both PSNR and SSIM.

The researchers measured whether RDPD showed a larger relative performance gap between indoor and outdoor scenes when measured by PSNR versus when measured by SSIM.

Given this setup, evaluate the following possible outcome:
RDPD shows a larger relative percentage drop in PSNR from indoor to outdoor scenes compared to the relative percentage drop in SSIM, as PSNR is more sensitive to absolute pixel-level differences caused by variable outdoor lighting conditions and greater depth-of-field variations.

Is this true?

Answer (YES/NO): YES